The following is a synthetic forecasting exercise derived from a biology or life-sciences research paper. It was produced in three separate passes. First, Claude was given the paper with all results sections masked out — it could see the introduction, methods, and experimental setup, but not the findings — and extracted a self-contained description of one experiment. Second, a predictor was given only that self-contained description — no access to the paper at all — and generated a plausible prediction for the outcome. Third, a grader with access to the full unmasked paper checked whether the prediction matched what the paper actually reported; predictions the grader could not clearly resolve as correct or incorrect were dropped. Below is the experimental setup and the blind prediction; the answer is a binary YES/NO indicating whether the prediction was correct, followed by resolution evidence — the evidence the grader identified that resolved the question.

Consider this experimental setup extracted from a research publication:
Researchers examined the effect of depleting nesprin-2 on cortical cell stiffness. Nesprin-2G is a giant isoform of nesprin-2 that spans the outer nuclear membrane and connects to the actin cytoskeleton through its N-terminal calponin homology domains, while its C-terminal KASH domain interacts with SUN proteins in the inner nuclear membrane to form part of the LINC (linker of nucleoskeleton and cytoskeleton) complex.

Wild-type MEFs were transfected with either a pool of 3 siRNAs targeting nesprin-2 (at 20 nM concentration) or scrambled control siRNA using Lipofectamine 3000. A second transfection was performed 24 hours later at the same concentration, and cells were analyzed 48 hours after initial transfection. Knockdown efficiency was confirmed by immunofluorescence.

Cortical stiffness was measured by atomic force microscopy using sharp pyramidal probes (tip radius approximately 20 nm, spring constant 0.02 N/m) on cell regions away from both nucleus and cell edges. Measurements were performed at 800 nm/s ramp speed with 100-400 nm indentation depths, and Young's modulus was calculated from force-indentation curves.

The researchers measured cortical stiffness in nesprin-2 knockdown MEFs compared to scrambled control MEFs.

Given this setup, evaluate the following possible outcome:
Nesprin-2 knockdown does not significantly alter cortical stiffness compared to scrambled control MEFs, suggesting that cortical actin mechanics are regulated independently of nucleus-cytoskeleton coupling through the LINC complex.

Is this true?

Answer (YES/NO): NO